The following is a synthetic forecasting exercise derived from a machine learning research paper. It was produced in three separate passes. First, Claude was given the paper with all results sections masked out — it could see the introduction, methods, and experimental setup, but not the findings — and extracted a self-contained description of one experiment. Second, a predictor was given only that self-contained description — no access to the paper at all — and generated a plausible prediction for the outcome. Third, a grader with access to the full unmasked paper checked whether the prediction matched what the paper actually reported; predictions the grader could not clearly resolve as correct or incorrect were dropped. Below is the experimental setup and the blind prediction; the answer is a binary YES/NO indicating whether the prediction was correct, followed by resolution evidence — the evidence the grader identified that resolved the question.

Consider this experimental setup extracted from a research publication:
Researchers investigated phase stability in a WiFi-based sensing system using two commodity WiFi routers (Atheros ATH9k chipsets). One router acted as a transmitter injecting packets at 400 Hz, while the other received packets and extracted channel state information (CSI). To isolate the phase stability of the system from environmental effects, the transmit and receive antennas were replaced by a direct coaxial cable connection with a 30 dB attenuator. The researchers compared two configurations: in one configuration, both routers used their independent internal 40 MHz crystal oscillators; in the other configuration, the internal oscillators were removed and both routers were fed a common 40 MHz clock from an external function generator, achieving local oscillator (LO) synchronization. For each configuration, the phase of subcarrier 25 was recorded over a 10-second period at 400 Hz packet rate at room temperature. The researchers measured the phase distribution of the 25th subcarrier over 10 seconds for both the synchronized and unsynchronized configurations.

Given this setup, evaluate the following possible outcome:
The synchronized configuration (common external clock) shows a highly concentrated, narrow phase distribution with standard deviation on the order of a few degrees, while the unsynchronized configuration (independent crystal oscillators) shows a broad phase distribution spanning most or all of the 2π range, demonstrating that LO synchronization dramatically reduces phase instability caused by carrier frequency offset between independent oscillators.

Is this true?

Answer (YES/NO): NO